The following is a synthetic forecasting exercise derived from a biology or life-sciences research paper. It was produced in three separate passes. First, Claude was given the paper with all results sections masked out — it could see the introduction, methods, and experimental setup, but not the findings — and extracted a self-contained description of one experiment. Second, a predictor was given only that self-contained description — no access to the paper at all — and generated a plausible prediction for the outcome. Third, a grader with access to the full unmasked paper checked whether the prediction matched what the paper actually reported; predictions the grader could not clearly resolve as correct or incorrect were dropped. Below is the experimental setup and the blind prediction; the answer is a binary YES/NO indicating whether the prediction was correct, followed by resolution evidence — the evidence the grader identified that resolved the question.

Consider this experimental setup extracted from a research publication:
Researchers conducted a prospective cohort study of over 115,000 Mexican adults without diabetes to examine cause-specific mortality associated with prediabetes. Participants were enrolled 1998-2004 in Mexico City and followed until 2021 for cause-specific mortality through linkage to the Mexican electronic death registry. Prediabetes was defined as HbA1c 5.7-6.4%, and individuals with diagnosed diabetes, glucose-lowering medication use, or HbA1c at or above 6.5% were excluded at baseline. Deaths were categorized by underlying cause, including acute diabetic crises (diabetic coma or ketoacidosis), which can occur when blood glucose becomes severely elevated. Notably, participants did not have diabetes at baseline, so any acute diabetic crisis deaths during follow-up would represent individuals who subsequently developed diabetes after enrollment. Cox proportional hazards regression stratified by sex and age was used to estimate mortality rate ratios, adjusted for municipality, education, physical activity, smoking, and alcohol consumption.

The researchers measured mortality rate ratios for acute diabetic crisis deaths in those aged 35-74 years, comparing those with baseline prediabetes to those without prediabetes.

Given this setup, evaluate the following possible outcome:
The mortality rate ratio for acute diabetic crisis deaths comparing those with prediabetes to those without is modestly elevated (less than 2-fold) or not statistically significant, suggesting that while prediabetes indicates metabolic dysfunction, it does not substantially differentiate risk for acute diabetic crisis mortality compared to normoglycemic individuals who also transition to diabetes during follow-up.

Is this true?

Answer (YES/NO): NO